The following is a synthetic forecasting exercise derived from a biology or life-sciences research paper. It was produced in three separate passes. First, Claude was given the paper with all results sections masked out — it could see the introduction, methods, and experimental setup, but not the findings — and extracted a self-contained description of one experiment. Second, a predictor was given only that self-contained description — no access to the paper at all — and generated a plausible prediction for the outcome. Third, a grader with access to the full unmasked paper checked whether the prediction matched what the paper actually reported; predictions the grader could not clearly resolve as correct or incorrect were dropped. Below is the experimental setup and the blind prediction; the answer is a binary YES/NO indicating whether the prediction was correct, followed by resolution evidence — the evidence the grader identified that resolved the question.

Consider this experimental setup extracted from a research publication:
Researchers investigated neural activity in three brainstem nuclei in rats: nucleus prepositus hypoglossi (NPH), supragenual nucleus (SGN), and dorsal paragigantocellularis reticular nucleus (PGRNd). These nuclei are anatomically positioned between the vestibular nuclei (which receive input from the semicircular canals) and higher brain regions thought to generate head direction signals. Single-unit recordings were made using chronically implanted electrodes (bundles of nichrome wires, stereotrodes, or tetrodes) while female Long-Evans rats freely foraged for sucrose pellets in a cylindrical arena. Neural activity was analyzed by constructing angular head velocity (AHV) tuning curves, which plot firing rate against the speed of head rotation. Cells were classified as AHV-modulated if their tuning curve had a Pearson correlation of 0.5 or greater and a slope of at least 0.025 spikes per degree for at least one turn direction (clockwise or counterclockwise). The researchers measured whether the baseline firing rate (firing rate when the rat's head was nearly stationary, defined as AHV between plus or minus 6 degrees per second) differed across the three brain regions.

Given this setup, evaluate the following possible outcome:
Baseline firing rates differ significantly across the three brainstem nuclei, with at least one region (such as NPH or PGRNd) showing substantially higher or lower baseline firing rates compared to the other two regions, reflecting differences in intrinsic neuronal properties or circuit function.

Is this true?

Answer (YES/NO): YES